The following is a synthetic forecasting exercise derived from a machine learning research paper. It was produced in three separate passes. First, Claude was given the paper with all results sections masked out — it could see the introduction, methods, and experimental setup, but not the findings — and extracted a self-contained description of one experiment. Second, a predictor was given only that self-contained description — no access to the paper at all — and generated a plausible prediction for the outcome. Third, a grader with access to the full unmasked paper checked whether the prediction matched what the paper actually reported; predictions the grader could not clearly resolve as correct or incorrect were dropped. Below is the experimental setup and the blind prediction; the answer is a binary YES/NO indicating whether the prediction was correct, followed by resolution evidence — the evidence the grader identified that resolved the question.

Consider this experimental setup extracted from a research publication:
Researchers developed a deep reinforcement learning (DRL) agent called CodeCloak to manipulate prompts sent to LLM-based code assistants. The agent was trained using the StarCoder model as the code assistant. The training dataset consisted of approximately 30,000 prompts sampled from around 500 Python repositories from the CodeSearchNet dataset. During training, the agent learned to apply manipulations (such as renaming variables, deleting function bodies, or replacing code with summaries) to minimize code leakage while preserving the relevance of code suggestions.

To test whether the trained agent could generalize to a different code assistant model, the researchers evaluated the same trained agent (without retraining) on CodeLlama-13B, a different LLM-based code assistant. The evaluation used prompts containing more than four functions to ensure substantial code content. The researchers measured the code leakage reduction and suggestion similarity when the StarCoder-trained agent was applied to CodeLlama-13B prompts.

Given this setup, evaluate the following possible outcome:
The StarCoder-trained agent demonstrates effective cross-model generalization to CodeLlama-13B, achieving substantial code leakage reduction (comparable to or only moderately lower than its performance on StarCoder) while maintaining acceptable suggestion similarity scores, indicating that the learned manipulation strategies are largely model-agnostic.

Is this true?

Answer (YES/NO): YES